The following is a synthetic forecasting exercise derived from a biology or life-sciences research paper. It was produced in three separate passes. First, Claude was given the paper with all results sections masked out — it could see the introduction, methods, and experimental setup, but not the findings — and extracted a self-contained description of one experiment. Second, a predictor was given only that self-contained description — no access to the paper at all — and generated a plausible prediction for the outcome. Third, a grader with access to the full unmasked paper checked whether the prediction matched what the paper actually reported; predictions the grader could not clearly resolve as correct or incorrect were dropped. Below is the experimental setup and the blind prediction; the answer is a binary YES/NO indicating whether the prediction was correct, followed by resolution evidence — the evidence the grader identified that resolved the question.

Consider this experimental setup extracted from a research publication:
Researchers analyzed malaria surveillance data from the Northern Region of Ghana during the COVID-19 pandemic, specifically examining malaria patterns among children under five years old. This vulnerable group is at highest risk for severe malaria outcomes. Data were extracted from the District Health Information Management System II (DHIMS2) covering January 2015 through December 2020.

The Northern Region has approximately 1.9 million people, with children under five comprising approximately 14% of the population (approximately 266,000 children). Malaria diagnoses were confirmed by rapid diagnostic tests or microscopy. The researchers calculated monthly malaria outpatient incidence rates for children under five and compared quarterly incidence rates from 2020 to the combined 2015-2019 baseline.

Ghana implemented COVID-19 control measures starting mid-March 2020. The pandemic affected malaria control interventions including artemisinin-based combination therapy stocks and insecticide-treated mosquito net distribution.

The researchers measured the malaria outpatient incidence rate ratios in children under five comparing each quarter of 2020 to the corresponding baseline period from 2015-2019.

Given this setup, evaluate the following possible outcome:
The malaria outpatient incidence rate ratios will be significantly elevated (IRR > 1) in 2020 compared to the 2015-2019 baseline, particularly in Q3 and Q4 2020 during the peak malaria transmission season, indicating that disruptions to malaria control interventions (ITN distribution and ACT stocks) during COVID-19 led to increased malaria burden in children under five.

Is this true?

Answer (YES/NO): NO